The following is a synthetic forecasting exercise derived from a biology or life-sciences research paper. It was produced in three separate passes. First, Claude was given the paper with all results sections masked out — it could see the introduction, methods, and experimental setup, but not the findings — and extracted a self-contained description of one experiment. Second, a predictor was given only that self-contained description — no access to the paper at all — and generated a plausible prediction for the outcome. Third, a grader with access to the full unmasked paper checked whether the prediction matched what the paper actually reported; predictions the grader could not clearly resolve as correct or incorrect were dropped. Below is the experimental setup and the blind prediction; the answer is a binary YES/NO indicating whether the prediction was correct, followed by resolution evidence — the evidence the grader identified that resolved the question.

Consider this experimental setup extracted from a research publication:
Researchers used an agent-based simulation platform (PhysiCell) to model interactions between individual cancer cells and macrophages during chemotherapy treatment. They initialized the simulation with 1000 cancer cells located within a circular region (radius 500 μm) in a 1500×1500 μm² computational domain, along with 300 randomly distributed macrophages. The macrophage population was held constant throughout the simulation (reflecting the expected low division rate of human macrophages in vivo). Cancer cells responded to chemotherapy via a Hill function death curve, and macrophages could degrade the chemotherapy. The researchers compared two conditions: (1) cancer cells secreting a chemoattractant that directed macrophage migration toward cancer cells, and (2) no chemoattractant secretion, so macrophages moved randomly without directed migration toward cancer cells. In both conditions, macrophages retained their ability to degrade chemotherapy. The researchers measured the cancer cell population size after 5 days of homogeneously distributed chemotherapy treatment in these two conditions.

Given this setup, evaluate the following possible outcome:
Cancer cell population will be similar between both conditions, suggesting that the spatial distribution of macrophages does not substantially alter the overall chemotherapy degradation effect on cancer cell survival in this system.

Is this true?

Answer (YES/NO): NO